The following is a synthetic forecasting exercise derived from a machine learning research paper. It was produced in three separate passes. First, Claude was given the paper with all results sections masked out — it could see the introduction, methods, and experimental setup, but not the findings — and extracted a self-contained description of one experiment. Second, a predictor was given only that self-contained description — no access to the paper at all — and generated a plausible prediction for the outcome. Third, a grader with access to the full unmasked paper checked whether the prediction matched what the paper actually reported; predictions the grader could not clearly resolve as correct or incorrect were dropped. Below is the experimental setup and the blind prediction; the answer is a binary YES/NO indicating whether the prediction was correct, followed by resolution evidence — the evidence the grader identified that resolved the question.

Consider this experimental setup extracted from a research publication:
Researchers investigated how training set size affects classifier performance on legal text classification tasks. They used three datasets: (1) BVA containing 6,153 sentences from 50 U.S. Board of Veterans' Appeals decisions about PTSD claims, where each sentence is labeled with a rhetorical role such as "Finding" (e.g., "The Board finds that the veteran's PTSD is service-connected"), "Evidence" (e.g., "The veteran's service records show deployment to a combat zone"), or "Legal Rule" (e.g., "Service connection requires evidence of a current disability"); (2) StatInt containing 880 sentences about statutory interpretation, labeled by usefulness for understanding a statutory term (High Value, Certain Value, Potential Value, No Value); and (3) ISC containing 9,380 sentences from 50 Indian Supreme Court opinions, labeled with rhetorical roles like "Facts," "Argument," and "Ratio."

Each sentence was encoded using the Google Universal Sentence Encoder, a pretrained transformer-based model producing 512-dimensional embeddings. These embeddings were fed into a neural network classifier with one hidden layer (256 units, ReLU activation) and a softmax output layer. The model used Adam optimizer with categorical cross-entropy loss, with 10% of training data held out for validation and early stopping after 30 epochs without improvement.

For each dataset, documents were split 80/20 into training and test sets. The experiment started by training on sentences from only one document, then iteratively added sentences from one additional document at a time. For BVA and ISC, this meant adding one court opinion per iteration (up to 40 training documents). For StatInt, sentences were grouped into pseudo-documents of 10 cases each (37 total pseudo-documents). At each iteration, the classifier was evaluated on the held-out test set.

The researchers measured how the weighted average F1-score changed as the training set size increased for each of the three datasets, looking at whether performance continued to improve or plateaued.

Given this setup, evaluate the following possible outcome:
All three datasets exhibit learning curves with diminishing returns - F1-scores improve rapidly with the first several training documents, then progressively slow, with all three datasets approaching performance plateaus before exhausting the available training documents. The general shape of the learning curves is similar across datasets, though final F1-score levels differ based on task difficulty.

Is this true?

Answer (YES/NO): NO